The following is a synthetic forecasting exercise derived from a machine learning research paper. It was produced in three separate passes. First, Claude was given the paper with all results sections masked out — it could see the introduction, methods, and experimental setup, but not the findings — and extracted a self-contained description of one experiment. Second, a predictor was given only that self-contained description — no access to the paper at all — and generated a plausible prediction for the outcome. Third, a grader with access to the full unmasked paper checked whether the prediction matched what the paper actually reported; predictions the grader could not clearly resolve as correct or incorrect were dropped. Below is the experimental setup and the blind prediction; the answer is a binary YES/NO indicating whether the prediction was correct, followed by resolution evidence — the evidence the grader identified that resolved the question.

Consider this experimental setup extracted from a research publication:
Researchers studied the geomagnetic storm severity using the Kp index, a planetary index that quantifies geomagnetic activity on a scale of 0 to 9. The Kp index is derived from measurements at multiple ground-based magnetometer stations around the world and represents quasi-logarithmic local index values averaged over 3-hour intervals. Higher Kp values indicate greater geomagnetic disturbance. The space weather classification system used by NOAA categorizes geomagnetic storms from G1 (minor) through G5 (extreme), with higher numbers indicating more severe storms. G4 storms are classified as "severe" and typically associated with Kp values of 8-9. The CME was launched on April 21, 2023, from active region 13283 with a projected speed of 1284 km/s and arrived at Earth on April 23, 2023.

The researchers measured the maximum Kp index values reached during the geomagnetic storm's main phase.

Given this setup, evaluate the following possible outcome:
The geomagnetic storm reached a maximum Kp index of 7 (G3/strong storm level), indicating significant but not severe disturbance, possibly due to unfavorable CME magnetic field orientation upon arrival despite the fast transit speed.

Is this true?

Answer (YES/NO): NO